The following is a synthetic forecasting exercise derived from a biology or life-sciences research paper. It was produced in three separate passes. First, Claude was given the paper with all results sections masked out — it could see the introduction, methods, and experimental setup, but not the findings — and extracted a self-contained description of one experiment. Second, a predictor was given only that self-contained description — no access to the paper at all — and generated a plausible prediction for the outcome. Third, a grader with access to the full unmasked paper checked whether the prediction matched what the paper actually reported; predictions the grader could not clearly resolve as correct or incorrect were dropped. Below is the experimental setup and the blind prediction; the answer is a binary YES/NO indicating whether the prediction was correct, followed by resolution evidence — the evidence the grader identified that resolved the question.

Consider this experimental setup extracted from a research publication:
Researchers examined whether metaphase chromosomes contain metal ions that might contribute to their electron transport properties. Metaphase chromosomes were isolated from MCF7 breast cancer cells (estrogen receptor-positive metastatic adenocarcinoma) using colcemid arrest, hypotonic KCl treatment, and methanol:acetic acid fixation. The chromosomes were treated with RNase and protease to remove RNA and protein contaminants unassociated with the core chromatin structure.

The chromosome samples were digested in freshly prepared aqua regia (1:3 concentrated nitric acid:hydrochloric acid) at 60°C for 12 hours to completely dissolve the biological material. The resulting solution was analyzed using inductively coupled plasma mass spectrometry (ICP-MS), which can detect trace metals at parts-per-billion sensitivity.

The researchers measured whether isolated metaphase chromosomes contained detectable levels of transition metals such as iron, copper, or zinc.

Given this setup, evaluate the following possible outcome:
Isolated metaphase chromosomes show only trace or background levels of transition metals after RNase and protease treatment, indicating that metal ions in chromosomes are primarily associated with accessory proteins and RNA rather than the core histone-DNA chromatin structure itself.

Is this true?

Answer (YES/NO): NO